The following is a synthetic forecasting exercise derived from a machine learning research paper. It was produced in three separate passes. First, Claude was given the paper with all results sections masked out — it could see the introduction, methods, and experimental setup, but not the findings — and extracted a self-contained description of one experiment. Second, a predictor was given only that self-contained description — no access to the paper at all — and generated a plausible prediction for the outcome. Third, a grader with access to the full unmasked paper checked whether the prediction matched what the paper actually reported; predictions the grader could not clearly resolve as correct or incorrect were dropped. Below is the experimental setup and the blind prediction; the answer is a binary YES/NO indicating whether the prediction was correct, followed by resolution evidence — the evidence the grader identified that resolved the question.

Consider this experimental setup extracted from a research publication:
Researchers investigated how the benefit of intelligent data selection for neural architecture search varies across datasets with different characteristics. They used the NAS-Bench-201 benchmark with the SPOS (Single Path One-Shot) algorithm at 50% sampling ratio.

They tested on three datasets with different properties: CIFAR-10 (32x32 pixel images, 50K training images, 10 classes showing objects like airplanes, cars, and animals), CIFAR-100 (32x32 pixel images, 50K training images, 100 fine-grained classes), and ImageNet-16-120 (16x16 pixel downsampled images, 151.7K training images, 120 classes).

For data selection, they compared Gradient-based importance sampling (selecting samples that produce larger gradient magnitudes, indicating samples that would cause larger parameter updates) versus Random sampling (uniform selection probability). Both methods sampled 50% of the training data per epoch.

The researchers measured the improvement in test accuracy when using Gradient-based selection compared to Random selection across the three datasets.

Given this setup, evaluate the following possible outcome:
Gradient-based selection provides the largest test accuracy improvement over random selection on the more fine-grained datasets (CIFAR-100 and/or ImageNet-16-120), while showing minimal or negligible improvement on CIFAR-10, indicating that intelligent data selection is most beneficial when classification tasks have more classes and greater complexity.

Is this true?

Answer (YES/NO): NO